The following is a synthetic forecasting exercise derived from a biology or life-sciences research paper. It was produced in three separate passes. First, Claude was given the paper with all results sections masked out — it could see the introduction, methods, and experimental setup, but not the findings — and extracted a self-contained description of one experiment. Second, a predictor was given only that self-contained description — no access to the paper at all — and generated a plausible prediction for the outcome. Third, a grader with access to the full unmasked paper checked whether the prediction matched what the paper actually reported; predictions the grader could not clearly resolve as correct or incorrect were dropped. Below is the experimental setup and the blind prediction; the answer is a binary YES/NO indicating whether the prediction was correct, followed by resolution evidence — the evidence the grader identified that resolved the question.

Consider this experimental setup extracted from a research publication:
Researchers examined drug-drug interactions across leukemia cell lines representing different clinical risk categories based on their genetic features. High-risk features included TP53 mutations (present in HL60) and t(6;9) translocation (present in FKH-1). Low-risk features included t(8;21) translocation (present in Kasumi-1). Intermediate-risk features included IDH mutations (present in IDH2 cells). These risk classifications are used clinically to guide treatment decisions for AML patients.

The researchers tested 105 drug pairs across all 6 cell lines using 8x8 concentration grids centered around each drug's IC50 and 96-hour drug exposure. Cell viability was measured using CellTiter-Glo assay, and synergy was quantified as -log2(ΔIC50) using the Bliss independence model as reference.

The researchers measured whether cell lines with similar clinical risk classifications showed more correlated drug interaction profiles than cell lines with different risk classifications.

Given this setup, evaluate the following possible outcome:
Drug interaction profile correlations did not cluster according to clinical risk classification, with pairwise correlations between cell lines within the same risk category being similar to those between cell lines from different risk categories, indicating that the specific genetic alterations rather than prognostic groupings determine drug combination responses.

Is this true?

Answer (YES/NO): YES